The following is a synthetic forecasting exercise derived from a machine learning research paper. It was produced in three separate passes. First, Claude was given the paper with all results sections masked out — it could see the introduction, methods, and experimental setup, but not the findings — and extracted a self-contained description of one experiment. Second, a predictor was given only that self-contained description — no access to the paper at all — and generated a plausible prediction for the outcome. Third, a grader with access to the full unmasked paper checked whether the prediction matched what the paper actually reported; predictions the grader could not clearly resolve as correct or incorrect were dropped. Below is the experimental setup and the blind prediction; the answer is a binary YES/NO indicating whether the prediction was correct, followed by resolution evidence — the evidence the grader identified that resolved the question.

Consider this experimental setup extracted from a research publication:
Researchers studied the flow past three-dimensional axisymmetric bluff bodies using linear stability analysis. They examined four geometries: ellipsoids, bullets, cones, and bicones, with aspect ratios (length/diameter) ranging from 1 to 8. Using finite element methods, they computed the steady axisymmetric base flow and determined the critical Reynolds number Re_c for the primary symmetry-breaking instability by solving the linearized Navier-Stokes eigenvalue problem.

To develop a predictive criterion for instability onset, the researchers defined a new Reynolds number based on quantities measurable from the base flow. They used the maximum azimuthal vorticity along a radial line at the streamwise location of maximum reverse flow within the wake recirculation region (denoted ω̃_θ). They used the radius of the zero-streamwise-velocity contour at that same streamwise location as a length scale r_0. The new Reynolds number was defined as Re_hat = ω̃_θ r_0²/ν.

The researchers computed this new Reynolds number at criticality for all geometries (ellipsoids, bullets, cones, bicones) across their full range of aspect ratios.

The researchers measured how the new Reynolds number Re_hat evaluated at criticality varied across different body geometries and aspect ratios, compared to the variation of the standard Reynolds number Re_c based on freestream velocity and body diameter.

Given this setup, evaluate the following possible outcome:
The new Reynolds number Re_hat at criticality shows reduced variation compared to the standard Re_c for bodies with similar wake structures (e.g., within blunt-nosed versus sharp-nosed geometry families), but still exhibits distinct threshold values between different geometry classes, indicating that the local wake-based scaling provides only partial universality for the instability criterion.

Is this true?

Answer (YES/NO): NO